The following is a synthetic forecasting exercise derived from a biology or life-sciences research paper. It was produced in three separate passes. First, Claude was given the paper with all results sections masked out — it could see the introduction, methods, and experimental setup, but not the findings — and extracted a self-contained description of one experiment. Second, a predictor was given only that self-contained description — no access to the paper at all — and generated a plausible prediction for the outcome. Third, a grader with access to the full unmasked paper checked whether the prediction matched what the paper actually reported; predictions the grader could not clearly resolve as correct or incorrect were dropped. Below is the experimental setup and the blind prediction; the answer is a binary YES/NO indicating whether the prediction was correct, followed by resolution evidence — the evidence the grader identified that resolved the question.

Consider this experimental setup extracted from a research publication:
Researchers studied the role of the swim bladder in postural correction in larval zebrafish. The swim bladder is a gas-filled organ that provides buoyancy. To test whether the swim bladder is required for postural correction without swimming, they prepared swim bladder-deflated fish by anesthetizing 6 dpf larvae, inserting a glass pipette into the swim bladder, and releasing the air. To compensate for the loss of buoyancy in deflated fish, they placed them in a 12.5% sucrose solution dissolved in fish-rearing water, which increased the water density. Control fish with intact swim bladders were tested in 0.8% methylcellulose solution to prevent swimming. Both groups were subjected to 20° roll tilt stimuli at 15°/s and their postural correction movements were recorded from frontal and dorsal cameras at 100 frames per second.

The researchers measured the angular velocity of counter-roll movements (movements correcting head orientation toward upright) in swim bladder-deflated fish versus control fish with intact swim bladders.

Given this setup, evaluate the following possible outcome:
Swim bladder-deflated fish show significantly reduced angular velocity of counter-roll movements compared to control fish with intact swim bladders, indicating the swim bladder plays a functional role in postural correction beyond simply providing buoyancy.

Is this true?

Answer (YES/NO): YES